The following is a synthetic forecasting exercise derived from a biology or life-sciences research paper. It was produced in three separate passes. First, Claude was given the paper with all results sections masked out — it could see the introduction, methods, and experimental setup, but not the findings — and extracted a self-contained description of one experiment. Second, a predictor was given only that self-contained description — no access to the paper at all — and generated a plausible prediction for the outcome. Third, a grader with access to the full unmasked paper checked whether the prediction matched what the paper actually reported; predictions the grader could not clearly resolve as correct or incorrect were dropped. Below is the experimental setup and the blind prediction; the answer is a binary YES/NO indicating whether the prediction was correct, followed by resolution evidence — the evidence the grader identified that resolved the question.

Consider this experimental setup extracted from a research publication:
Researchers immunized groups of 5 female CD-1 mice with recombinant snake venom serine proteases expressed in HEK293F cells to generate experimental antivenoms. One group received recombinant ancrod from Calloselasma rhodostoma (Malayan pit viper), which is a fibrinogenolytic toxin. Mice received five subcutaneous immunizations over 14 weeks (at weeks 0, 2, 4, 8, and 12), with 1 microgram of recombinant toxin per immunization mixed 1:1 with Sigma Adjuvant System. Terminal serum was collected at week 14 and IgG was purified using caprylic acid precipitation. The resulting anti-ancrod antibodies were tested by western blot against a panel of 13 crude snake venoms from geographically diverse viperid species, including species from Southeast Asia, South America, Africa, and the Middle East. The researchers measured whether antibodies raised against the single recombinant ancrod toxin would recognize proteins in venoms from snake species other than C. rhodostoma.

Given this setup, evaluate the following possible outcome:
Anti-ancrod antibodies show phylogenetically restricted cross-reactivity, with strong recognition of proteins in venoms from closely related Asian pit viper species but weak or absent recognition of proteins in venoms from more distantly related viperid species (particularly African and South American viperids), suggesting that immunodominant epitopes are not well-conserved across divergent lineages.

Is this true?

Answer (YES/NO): NO